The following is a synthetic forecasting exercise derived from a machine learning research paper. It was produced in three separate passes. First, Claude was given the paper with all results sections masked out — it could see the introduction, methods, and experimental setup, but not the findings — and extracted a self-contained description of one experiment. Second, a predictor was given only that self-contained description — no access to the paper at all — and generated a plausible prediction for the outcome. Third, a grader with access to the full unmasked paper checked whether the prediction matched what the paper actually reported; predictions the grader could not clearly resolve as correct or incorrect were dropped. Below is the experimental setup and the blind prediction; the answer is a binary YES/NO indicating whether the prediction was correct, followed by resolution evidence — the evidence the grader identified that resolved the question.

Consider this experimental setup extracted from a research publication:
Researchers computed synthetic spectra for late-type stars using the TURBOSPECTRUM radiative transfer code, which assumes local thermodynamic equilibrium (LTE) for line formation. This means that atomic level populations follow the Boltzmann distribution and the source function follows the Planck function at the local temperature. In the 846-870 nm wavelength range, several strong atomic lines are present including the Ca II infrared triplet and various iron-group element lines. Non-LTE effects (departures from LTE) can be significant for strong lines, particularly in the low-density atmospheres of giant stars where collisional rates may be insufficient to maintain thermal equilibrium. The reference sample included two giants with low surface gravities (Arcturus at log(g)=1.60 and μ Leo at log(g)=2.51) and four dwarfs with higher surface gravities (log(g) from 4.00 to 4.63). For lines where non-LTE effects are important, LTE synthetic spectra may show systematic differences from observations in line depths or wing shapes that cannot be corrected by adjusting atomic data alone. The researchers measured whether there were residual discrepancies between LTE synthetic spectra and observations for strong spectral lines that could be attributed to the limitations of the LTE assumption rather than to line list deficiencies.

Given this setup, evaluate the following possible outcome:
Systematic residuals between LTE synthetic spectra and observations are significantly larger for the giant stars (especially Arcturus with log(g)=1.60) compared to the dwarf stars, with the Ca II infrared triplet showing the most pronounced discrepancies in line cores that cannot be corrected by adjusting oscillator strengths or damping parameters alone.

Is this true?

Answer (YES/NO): YES